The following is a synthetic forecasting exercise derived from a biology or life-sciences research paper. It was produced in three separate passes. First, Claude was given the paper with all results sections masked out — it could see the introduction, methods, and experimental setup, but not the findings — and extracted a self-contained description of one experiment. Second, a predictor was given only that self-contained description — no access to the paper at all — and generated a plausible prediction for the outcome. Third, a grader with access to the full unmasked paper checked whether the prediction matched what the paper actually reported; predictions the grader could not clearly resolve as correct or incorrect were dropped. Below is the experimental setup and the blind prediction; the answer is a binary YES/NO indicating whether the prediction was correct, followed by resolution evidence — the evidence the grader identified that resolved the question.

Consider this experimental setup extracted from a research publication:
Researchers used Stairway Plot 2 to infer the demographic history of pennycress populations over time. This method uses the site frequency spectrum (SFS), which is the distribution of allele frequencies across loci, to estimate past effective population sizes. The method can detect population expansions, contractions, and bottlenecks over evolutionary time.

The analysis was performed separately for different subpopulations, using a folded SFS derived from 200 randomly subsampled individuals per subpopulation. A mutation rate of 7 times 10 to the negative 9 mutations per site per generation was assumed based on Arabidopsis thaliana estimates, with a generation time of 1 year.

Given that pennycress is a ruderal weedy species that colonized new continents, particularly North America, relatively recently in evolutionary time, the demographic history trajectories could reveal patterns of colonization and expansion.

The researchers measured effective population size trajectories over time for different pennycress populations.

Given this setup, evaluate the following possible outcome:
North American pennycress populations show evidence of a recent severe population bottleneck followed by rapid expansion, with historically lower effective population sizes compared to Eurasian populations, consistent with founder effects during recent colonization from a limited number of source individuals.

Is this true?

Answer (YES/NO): NO